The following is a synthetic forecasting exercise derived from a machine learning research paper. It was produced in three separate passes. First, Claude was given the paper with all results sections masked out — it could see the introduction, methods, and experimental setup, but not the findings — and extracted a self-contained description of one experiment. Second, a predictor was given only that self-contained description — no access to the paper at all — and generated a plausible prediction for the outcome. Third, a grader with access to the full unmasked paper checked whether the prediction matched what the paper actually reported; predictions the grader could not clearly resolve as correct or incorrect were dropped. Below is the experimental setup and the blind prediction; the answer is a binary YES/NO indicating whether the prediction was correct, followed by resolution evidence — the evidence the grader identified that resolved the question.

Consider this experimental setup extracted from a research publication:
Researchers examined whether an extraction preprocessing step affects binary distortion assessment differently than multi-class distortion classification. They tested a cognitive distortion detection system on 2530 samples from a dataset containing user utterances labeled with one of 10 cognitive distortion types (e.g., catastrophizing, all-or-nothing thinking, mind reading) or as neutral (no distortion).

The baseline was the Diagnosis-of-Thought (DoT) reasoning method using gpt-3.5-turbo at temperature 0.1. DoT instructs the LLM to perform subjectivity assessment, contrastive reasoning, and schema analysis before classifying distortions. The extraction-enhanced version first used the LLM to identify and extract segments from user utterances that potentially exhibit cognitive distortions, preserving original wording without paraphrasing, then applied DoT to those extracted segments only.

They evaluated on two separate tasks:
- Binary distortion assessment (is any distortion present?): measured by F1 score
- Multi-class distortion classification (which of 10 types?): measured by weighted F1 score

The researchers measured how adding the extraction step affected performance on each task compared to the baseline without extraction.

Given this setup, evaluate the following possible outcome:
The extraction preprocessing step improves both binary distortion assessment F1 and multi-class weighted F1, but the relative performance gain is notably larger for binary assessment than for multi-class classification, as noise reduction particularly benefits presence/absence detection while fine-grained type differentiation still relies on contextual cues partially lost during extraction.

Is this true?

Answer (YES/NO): NO